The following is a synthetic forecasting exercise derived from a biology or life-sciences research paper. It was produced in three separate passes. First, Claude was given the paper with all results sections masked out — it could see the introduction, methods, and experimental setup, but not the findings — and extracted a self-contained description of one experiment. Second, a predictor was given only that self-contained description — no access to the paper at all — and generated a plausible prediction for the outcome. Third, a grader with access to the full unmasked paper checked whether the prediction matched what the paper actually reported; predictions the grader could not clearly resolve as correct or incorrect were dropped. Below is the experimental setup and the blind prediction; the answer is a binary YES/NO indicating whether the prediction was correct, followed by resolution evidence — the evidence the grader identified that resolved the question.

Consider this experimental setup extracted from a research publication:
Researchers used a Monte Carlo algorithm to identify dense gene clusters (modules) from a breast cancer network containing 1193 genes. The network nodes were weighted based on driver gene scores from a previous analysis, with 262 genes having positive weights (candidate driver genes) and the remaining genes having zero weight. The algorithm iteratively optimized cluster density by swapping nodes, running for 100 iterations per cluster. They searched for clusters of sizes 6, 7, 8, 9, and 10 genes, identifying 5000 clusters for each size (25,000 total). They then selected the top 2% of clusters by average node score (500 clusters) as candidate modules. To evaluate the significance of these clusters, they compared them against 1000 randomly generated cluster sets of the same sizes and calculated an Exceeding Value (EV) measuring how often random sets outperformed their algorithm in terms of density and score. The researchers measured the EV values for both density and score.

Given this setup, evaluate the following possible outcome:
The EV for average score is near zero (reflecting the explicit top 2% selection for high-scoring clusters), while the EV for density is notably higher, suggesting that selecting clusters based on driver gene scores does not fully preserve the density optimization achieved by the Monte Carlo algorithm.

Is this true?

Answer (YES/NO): NO